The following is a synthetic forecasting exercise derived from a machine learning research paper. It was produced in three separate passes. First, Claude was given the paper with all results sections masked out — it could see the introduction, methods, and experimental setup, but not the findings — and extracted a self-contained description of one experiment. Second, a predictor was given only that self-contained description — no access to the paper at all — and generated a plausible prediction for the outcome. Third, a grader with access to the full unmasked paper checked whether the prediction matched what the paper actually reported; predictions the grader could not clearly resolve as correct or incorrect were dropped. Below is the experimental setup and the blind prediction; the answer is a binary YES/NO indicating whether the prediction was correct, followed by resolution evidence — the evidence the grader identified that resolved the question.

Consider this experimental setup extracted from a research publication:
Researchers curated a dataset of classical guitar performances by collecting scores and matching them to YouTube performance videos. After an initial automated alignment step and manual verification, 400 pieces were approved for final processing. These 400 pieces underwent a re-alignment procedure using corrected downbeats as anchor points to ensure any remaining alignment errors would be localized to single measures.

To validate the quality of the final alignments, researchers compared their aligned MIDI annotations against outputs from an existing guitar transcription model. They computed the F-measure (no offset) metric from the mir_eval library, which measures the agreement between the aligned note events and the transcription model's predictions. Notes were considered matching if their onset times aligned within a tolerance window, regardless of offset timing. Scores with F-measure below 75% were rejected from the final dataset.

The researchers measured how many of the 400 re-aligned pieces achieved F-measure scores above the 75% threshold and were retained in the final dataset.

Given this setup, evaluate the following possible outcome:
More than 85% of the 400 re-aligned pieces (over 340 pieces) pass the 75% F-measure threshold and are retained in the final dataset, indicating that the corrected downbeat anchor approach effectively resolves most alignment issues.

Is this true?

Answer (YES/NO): NO